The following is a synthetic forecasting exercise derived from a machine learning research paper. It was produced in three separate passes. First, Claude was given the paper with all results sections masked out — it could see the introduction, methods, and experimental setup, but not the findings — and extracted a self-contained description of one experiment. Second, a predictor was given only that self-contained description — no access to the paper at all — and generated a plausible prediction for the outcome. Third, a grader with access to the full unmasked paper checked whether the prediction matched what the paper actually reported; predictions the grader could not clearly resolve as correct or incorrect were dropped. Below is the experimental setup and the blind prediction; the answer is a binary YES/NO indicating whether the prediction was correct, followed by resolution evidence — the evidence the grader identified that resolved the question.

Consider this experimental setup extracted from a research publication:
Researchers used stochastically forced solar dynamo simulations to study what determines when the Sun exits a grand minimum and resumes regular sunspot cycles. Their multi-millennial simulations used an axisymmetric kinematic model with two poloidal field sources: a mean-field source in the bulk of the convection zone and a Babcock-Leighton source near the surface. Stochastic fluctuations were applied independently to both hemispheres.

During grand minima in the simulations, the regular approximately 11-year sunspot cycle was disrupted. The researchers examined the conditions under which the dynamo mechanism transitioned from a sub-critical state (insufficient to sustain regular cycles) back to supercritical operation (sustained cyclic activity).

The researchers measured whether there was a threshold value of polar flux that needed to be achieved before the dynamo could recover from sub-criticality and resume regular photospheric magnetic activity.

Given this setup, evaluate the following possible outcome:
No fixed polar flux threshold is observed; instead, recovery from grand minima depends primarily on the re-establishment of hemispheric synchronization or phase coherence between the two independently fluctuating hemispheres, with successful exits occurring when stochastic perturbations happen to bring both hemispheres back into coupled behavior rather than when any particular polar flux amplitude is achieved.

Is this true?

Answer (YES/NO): NO